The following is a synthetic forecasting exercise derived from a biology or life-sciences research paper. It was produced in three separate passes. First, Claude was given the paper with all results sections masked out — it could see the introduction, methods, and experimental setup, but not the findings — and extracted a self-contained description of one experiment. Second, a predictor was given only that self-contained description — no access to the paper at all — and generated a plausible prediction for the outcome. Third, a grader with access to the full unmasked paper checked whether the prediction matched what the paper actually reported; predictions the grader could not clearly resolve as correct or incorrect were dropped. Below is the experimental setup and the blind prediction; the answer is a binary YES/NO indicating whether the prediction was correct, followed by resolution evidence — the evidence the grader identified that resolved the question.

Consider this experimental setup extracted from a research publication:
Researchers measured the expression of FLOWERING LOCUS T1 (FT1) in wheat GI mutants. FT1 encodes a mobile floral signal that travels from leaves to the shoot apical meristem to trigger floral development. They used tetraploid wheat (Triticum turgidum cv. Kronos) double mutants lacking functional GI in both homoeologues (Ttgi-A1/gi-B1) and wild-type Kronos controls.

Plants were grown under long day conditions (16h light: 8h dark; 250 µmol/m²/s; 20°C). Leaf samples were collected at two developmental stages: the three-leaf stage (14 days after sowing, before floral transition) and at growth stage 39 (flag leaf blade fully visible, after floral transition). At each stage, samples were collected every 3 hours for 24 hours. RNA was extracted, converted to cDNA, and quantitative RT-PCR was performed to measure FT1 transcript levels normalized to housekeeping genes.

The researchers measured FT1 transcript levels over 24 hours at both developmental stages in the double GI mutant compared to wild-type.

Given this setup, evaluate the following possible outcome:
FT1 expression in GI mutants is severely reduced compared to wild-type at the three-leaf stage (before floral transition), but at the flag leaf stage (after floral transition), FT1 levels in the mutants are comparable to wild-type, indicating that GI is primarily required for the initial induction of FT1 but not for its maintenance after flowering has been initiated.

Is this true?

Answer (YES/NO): NO